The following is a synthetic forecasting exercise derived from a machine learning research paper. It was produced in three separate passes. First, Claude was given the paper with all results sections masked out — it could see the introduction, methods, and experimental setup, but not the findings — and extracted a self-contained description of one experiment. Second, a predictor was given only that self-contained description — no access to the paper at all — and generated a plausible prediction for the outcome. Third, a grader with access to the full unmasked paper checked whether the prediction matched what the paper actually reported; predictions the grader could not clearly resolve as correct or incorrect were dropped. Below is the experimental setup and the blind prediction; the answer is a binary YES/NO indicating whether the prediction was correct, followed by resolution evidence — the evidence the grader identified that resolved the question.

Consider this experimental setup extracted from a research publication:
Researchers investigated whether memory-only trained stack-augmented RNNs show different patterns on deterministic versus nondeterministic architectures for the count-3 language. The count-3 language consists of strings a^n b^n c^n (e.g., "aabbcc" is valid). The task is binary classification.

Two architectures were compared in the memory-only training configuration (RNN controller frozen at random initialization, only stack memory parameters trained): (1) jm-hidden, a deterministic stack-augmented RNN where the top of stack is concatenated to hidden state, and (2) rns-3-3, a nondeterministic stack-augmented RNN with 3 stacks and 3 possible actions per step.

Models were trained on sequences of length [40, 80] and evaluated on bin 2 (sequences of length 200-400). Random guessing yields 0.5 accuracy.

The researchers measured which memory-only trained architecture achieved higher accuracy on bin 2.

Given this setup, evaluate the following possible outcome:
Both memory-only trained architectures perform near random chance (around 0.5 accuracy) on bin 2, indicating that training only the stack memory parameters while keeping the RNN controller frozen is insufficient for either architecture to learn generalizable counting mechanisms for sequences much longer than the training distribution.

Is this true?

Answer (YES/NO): NO